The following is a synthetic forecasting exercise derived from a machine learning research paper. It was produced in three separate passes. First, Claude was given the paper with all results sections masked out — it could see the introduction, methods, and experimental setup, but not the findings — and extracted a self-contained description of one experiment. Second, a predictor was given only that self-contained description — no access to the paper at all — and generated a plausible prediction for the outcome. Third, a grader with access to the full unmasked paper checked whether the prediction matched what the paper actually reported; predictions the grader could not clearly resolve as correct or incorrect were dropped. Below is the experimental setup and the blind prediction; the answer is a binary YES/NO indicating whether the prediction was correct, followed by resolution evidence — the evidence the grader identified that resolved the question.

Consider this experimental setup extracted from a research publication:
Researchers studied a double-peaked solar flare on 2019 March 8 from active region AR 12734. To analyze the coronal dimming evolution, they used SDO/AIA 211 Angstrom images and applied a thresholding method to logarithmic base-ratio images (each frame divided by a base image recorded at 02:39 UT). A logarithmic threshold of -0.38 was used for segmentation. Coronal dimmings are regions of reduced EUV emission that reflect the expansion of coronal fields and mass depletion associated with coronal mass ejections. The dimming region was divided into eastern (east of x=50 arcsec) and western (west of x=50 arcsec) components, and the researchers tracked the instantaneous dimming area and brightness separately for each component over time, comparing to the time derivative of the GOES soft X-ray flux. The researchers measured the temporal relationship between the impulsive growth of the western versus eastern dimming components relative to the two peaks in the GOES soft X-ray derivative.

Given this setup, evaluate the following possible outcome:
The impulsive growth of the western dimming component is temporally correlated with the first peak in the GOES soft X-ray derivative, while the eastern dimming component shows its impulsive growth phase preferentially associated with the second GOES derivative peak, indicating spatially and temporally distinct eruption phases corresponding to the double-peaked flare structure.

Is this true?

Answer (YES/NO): YES